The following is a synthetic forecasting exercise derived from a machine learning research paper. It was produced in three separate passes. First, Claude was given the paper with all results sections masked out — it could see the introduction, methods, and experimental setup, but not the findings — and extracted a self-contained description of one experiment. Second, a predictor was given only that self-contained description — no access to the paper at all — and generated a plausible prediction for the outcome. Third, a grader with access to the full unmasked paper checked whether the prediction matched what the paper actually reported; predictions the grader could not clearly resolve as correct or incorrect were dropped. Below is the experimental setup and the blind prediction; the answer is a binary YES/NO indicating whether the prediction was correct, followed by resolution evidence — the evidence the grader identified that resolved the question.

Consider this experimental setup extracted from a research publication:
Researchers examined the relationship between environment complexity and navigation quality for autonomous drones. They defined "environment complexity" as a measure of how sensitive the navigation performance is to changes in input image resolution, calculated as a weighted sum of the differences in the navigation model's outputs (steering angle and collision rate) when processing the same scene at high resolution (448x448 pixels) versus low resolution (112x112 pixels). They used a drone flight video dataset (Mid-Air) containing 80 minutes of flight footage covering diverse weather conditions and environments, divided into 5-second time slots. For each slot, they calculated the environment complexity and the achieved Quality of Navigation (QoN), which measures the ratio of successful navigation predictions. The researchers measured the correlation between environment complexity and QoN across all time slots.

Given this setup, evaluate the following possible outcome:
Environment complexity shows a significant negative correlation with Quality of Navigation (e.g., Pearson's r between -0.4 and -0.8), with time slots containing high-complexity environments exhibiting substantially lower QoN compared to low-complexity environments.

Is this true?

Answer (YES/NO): NO